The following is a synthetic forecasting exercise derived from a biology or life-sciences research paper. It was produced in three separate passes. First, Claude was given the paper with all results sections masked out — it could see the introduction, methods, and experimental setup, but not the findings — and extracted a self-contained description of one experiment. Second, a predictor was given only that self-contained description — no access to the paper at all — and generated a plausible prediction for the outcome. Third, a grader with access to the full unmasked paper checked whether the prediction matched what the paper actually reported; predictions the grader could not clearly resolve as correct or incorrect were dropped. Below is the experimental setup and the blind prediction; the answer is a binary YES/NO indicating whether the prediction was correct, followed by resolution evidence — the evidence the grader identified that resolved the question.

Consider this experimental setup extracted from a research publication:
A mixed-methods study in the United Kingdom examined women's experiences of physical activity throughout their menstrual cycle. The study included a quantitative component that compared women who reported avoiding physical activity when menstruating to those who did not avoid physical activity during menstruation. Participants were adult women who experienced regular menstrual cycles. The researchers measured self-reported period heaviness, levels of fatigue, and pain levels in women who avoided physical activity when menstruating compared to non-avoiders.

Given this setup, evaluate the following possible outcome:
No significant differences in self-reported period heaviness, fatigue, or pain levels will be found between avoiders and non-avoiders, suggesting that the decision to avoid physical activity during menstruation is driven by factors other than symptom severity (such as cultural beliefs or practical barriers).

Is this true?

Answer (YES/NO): NO